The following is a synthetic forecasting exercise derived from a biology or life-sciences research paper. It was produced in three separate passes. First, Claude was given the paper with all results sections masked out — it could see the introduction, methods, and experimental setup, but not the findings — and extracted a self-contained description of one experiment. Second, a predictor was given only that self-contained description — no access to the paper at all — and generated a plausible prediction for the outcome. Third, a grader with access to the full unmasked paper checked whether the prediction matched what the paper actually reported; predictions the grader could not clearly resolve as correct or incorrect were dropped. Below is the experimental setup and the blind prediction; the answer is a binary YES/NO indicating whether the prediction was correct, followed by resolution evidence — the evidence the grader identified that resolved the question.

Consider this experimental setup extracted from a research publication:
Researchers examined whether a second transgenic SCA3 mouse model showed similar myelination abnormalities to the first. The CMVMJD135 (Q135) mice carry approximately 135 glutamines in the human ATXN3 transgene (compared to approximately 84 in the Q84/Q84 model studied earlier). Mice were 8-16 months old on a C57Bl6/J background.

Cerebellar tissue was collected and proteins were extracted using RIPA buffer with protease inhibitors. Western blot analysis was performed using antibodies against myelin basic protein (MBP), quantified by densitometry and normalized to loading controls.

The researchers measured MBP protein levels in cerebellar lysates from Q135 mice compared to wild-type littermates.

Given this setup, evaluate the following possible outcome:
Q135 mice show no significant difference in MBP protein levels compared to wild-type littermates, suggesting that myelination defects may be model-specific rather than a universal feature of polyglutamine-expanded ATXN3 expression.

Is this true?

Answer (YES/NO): NO